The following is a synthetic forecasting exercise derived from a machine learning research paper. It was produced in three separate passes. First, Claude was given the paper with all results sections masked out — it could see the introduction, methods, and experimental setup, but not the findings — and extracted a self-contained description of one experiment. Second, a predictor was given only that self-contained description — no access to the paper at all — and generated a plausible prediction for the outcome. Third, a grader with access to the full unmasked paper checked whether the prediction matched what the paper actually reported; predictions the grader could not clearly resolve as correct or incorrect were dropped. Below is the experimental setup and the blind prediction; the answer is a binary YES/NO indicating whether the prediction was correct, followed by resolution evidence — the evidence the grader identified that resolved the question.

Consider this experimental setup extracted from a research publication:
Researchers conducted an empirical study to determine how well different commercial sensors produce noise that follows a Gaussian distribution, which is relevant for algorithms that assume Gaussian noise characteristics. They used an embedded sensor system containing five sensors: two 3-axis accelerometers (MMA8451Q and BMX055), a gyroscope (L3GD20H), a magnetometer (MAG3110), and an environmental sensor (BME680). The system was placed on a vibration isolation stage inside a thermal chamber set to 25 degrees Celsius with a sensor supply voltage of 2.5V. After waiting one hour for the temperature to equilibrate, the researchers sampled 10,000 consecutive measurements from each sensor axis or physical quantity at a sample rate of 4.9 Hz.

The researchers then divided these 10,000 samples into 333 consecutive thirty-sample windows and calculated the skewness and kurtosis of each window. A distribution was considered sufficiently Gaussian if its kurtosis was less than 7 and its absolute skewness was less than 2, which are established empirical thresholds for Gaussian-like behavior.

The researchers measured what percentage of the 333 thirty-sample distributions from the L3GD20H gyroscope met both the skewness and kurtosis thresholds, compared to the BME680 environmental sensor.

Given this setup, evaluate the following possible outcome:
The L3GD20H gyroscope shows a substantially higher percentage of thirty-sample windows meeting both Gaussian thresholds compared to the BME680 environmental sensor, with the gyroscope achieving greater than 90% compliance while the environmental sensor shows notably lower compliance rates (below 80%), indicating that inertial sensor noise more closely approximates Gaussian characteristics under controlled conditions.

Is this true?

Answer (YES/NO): NO